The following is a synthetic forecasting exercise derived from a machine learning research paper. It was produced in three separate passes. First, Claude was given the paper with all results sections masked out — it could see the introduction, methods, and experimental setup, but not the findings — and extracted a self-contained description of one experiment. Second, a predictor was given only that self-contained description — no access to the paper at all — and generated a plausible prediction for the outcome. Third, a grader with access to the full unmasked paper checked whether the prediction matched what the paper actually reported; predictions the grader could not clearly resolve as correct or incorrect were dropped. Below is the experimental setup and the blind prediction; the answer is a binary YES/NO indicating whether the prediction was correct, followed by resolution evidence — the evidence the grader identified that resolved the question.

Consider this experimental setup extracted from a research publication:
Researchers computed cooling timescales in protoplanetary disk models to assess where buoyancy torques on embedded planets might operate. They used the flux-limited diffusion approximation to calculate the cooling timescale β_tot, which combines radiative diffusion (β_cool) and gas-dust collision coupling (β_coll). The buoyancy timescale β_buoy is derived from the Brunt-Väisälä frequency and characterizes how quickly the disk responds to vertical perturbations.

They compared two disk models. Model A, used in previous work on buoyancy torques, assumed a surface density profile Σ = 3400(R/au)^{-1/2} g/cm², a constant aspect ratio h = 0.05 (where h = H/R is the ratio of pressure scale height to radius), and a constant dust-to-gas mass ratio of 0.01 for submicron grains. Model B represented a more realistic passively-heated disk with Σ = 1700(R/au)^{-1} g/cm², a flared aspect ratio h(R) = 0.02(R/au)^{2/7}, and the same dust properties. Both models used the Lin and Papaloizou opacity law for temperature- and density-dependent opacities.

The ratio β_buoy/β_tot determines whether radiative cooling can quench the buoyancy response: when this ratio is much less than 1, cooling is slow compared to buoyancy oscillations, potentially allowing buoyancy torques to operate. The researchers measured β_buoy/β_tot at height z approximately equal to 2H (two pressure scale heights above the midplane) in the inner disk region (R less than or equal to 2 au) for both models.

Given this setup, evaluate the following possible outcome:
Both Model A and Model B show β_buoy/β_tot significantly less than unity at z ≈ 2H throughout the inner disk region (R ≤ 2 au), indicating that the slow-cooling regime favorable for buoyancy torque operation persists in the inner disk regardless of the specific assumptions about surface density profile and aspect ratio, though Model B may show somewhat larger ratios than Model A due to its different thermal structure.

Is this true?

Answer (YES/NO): NO